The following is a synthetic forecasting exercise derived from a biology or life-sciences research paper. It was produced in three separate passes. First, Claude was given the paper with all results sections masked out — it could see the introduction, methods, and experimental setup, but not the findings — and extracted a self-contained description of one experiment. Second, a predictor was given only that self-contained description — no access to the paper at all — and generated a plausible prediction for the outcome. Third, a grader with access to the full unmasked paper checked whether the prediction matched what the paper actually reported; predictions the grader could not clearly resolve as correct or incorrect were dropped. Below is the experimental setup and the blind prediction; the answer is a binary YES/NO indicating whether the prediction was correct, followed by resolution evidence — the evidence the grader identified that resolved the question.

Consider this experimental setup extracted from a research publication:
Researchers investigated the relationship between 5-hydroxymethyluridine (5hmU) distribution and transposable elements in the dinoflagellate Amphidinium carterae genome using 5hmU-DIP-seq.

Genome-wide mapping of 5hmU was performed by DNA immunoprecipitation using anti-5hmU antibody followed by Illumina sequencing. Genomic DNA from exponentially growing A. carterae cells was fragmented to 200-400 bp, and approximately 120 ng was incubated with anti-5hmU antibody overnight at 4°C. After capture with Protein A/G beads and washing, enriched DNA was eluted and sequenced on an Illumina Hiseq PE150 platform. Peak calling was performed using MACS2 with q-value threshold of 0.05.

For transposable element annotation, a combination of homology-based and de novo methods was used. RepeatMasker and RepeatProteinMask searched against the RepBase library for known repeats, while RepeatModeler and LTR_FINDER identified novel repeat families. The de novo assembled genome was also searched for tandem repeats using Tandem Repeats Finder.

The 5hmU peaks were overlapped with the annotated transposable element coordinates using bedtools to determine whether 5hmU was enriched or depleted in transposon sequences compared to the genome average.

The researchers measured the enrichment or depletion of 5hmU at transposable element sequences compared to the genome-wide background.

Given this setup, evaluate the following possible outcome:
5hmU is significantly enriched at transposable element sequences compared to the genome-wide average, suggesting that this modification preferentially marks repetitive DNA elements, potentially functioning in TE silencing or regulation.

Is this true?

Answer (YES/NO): YES